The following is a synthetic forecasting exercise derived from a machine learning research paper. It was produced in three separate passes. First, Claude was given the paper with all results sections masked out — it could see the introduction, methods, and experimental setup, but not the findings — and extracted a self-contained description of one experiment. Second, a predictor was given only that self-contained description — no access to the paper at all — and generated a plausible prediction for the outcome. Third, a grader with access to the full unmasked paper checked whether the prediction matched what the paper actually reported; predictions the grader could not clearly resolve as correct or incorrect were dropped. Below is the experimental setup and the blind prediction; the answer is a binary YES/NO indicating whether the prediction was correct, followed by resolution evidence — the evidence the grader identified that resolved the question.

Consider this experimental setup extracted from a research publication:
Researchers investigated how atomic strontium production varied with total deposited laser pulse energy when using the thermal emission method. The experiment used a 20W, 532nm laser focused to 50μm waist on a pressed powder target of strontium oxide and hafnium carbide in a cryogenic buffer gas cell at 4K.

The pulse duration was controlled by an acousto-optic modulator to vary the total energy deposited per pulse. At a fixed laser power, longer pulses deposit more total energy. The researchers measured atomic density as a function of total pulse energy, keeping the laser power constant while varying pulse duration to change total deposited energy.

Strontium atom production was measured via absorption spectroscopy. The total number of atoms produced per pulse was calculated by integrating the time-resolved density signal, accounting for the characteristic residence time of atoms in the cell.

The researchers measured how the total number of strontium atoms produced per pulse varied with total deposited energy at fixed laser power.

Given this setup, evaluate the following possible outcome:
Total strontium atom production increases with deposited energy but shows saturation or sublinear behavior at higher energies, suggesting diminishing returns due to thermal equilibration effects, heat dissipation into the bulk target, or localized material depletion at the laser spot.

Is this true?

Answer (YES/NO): YES